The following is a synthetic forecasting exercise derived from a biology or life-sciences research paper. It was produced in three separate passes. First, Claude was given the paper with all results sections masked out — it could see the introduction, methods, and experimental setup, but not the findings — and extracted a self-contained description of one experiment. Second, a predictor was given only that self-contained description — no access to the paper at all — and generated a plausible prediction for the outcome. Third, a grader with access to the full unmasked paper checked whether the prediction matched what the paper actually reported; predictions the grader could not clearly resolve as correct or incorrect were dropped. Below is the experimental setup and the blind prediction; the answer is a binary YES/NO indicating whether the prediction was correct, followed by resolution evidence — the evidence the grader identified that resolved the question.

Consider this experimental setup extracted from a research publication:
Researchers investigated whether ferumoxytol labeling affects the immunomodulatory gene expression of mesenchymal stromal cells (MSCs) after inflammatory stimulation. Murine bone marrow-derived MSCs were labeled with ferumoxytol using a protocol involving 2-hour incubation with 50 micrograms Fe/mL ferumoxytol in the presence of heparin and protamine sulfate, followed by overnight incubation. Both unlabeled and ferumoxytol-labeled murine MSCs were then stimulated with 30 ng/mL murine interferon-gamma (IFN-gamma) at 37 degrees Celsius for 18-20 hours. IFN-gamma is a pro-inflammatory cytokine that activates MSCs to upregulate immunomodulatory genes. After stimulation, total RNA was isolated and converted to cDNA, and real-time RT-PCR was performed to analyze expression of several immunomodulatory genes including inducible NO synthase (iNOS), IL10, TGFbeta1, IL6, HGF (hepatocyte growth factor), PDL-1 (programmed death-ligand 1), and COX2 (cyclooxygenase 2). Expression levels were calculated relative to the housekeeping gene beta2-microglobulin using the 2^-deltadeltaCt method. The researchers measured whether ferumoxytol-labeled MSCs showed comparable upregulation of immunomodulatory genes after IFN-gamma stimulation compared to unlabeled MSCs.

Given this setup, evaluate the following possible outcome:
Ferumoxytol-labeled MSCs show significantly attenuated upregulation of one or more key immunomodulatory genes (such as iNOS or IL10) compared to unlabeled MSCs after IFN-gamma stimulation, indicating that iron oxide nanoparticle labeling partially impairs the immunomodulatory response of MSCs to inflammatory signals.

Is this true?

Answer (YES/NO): NO